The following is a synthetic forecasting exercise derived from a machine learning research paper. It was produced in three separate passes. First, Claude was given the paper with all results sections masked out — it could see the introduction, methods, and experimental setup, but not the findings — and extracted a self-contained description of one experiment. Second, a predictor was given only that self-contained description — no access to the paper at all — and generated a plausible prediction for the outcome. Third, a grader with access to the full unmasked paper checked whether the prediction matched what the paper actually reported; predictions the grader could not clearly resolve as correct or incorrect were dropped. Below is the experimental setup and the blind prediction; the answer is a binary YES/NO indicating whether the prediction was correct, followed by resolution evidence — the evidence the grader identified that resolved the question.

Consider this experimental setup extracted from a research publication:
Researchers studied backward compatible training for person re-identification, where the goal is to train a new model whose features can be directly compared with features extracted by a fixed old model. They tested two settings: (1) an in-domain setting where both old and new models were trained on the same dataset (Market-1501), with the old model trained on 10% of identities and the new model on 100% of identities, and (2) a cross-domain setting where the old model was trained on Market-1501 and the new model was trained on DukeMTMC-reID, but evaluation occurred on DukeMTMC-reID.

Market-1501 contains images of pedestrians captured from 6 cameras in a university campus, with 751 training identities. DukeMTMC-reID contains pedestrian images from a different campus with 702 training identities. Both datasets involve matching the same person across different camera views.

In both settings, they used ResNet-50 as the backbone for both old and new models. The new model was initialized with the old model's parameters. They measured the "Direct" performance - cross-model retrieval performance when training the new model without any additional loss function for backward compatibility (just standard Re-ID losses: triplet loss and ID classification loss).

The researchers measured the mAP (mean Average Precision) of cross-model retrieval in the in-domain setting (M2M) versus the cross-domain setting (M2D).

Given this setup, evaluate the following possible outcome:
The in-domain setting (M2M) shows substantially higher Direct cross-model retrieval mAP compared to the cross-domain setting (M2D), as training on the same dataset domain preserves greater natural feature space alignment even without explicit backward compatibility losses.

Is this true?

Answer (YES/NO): YES